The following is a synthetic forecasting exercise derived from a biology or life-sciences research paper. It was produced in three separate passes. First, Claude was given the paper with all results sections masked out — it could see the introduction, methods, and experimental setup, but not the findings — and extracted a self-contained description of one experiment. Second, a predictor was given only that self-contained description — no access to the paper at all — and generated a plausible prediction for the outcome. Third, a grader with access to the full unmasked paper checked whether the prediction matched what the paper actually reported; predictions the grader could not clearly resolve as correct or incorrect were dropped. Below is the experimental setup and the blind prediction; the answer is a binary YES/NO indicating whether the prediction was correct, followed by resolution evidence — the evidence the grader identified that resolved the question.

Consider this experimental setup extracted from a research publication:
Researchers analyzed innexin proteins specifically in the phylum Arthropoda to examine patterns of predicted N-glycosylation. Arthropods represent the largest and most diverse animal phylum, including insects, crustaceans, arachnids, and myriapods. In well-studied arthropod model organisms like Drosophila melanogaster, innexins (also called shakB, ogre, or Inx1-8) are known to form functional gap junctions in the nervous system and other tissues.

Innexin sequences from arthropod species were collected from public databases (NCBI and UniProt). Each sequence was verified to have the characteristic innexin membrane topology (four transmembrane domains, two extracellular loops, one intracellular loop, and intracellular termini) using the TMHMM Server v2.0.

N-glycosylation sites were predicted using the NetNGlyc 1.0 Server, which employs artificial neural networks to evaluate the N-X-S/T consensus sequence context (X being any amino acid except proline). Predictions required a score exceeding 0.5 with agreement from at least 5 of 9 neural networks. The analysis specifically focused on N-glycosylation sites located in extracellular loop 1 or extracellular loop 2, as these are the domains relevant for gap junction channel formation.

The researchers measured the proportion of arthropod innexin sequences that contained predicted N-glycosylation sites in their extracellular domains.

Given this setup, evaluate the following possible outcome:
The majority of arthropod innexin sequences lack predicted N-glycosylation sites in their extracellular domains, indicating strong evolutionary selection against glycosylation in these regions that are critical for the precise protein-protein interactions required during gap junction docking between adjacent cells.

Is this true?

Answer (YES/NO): NO